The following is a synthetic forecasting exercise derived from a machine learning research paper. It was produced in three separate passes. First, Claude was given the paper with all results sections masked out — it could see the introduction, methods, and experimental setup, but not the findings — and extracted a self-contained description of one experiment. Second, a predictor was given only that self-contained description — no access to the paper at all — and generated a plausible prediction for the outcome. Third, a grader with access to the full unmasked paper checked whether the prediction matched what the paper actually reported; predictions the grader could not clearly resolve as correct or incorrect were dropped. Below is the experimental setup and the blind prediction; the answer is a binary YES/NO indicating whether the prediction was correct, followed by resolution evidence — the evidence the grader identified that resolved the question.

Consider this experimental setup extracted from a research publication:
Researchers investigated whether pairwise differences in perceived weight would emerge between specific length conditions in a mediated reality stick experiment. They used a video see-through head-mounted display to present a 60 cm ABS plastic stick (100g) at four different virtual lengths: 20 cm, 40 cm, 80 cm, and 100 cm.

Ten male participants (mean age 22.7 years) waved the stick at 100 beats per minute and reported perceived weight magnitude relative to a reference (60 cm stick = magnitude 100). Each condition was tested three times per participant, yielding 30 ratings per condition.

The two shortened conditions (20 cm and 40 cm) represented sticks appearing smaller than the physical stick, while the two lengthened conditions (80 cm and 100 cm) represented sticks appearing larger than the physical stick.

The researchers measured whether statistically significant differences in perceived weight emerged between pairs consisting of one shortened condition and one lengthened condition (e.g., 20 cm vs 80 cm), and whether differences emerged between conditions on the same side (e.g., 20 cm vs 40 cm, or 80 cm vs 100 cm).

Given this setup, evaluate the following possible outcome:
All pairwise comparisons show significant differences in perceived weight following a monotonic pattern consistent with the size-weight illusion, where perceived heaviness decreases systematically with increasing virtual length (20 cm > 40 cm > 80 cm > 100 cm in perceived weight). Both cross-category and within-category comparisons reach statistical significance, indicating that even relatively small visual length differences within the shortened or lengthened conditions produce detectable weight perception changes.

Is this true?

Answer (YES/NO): NO